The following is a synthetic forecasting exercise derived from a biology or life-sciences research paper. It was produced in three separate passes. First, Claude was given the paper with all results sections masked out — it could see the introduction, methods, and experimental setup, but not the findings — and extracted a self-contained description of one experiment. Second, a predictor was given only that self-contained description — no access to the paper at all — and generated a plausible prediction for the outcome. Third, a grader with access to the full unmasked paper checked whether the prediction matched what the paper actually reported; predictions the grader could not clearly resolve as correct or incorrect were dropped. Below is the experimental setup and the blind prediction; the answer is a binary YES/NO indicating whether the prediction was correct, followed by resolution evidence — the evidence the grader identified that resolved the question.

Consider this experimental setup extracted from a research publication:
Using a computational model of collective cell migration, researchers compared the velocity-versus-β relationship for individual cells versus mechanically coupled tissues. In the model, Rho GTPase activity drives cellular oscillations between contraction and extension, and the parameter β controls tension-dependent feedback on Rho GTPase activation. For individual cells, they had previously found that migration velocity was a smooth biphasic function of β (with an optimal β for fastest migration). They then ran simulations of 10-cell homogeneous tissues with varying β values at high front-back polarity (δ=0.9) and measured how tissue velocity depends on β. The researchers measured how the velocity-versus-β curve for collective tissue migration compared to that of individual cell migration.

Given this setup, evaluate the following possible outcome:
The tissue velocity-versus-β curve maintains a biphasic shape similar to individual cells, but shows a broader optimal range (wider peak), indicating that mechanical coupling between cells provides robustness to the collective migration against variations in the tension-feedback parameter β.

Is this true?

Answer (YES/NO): NO